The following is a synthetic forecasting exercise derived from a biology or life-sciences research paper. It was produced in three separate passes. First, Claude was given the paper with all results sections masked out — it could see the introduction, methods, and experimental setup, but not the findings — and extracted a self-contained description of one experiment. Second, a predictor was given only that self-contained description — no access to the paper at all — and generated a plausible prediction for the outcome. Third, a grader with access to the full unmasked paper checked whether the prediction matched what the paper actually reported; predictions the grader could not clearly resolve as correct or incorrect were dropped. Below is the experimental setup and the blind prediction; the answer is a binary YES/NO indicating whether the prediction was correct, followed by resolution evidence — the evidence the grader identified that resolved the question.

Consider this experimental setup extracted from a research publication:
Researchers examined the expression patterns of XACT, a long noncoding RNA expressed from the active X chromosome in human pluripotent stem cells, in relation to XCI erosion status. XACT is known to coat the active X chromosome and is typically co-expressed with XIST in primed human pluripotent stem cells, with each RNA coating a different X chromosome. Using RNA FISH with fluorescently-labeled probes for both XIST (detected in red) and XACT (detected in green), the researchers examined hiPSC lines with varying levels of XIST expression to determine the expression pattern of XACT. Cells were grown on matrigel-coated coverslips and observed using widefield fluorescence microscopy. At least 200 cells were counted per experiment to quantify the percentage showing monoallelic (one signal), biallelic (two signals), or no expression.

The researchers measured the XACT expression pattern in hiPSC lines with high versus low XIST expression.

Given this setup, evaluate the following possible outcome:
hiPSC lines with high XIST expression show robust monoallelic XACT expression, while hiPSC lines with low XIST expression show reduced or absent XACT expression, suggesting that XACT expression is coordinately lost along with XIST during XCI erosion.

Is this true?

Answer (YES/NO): NO